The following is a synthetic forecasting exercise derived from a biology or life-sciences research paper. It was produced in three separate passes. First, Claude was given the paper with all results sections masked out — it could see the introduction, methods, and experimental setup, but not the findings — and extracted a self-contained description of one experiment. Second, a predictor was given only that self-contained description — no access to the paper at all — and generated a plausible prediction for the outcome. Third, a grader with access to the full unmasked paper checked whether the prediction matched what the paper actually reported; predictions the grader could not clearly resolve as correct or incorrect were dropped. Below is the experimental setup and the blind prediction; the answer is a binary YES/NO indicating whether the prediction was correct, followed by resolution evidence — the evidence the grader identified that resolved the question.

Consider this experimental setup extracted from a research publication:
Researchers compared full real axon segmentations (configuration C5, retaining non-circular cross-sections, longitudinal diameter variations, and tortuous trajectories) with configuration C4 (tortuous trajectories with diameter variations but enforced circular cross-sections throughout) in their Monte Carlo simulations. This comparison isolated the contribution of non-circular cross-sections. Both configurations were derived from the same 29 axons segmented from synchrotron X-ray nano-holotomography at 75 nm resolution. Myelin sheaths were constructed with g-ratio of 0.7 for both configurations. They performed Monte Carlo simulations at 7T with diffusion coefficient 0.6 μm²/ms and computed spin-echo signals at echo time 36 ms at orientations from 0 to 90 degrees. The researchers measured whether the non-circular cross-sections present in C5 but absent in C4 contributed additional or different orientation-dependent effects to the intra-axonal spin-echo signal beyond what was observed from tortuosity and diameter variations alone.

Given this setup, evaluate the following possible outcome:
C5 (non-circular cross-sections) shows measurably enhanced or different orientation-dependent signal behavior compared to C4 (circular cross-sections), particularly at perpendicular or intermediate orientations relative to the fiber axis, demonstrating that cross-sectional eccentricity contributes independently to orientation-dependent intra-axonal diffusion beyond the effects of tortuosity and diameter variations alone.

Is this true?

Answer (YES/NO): YES